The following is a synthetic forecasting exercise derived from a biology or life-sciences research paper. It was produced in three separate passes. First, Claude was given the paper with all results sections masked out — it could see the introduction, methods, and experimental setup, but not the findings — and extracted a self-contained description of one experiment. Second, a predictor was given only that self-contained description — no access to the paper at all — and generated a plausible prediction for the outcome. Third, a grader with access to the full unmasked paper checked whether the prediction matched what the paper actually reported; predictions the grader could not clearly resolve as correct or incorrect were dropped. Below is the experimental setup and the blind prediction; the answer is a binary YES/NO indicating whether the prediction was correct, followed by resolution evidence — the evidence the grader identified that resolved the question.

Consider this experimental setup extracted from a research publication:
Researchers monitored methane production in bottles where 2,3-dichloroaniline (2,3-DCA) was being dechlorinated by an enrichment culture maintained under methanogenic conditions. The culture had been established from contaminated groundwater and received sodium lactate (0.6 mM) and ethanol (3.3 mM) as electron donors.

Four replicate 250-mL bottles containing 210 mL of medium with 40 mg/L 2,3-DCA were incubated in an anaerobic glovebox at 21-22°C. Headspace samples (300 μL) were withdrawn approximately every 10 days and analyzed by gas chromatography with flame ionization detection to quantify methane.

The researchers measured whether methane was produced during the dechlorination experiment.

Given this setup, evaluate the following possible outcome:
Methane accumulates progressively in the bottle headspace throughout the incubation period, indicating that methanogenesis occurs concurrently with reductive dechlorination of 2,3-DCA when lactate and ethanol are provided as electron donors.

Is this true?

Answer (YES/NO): NO